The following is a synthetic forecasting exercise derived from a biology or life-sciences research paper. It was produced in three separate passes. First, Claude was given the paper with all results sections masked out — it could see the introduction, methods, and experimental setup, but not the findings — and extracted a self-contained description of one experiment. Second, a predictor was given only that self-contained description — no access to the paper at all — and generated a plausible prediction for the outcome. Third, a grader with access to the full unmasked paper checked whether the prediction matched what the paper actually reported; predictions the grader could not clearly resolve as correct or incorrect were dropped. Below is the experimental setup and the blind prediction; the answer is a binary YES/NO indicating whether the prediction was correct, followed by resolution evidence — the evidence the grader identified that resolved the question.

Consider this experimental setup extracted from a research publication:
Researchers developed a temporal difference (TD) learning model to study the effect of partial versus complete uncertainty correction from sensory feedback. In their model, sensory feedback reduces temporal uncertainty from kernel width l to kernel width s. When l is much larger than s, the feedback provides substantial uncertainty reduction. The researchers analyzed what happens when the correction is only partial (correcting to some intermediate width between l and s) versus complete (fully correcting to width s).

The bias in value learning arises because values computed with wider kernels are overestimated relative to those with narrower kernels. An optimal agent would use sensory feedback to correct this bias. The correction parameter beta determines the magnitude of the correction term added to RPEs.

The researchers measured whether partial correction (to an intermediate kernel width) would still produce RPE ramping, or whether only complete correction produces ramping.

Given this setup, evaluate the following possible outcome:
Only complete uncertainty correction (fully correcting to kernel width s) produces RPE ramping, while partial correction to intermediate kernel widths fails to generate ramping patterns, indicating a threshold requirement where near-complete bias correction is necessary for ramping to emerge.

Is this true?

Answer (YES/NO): NO